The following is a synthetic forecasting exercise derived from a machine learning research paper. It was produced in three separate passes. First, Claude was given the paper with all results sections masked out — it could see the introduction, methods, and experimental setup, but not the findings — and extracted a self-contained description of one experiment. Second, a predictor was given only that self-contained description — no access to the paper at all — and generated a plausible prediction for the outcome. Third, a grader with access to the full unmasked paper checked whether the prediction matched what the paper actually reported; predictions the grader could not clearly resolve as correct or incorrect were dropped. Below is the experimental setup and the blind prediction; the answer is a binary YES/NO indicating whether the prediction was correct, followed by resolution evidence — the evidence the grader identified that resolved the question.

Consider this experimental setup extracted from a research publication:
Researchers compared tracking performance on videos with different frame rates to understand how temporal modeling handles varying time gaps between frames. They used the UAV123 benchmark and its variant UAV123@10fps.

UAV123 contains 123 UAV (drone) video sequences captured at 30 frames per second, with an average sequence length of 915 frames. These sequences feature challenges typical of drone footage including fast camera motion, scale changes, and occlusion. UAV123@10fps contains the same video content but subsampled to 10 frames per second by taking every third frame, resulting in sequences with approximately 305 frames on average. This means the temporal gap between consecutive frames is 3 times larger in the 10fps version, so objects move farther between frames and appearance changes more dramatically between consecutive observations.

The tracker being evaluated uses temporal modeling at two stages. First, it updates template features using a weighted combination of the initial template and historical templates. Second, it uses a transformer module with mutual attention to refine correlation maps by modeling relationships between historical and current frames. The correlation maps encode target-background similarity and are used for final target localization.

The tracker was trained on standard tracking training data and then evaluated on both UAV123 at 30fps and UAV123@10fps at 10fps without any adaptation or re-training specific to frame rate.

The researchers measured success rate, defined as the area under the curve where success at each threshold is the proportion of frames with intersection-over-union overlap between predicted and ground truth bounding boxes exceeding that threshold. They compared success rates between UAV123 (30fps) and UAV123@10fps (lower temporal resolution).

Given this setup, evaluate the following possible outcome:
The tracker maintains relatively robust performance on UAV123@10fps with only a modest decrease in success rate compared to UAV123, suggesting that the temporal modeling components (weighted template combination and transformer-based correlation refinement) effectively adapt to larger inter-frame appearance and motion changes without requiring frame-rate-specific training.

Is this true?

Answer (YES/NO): YES